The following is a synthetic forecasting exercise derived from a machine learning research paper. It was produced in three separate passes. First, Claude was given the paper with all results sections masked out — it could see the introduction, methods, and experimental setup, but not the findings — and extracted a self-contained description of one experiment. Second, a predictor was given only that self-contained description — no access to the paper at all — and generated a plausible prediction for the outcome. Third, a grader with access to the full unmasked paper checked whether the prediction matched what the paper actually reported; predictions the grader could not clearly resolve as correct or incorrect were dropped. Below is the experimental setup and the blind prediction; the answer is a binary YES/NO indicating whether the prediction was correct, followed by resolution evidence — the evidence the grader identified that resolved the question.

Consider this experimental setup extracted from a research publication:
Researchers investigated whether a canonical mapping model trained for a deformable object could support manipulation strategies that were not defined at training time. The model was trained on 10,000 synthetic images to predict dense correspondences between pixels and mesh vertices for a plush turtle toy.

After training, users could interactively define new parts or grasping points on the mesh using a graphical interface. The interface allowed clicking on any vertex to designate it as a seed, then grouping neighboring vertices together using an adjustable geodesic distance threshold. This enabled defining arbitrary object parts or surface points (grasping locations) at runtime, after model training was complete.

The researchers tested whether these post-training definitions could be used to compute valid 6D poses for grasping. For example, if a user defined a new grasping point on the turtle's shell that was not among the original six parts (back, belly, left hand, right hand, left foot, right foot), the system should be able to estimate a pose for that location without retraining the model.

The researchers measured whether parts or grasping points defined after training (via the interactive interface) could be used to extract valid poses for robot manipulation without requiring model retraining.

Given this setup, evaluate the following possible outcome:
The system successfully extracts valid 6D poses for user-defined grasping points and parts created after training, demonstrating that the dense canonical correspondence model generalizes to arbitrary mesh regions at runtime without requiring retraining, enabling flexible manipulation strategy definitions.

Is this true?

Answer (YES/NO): YES